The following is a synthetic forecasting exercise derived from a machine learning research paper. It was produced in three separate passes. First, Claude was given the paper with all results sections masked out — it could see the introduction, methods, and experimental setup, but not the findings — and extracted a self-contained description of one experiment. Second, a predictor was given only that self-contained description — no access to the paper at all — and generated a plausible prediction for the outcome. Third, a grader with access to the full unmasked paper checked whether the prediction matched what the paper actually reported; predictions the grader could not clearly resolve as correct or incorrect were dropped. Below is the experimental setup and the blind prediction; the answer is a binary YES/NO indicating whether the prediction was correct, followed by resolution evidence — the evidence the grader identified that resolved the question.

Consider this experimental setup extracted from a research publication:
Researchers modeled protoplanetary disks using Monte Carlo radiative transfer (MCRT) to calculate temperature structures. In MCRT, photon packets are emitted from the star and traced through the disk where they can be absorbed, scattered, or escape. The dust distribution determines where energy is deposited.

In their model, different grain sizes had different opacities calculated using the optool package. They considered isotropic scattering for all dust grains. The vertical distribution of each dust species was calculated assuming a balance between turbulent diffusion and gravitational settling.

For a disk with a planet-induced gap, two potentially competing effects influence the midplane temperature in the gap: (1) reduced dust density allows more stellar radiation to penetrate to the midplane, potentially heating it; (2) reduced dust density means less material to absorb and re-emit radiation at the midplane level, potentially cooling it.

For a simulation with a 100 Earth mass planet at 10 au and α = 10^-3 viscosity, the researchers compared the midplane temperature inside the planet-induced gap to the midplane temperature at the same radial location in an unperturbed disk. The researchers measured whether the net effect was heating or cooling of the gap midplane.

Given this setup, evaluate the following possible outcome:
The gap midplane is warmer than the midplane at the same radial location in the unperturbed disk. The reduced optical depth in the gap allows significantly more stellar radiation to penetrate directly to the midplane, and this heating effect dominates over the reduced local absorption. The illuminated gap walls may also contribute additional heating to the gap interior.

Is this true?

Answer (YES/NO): YES